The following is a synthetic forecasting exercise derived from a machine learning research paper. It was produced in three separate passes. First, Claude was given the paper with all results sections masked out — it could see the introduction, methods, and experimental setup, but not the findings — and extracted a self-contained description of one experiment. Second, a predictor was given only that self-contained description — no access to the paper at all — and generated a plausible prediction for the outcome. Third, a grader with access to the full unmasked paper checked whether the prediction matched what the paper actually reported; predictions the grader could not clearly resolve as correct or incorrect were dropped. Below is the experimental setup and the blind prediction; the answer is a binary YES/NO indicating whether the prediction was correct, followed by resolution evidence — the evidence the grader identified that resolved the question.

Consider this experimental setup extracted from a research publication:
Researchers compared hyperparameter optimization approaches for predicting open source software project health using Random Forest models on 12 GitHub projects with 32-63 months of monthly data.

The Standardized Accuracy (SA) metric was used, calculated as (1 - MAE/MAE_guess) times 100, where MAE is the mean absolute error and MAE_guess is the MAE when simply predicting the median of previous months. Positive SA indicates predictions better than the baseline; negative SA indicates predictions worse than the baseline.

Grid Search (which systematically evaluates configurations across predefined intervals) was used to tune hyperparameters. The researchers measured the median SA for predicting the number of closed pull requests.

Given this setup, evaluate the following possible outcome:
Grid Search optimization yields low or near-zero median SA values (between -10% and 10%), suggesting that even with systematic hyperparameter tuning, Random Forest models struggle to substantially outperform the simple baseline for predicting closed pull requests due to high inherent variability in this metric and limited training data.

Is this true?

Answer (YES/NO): NO